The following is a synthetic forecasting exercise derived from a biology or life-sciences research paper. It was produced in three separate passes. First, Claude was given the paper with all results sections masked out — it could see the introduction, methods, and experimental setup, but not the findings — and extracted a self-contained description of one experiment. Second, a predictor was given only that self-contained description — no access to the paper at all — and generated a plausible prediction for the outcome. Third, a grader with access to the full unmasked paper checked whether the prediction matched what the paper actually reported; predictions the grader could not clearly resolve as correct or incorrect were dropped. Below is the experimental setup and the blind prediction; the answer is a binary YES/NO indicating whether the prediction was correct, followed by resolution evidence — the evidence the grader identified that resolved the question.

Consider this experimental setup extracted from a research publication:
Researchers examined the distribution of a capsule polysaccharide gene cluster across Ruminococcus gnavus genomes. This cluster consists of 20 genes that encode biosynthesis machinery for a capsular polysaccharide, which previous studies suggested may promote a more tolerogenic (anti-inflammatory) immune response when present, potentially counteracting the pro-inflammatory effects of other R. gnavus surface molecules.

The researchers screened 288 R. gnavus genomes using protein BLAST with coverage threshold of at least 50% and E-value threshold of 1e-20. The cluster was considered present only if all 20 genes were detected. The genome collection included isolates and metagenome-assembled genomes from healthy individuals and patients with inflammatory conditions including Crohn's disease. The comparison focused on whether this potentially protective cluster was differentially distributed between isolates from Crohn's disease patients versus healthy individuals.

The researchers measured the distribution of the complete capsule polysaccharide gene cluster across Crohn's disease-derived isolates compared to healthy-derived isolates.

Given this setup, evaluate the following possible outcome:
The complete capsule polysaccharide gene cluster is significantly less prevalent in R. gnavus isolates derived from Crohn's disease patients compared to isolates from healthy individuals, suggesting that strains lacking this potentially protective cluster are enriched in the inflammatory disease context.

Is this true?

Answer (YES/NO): YES